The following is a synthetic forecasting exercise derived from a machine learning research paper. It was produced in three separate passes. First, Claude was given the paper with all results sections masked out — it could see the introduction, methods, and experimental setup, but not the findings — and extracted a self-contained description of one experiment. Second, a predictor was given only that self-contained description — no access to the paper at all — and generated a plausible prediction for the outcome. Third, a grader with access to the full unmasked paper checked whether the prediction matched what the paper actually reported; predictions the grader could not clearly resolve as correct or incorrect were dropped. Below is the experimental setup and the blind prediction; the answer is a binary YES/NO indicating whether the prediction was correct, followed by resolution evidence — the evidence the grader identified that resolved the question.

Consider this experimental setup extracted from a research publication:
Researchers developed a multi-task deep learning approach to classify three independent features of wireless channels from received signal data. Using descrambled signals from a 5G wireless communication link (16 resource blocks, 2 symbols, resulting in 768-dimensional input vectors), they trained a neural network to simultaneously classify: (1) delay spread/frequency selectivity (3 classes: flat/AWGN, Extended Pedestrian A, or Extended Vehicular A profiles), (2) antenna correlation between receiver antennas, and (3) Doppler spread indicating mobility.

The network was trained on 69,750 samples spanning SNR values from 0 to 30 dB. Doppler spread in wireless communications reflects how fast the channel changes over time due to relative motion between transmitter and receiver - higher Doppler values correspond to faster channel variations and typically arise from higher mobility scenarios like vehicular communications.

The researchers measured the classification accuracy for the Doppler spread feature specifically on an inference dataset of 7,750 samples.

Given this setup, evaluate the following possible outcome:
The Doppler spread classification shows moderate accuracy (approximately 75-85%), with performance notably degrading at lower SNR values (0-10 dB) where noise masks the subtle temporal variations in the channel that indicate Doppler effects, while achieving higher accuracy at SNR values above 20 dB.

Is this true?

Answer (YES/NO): NO